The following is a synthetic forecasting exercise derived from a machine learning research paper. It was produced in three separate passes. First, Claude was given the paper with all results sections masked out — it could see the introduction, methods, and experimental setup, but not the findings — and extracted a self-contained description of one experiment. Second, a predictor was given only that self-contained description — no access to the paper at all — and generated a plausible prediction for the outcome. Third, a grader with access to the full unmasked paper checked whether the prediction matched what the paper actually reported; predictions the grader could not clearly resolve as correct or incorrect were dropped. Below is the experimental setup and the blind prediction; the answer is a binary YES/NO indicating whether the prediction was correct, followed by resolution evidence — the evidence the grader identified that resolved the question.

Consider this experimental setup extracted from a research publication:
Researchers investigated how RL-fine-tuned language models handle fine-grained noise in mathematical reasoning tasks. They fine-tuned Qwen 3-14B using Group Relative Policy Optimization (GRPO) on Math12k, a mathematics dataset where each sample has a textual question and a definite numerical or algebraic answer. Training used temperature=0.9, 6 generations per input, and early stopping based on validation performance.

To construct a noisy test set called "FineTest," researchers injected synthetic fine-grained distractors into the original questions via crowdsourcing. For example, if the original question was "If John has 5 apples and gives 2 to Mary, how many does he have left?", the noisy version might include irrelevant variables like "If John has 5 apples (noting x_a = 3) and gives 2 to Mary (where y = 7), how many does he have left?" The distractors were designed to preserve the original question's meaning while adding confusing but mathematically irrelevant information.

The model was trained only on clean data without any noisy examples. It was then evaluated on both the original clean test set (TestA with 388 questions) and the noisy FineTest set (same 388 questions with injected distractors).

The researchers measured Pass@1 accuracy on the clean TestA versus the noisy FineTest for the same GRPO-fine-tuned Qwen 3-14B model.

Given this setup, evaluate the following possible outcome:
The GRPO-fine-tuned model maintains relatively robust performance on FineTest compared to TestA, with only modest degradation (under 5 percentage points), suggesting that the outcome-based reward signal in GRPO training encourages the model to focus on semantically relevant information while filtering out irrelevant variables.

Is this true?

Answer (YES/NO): NO